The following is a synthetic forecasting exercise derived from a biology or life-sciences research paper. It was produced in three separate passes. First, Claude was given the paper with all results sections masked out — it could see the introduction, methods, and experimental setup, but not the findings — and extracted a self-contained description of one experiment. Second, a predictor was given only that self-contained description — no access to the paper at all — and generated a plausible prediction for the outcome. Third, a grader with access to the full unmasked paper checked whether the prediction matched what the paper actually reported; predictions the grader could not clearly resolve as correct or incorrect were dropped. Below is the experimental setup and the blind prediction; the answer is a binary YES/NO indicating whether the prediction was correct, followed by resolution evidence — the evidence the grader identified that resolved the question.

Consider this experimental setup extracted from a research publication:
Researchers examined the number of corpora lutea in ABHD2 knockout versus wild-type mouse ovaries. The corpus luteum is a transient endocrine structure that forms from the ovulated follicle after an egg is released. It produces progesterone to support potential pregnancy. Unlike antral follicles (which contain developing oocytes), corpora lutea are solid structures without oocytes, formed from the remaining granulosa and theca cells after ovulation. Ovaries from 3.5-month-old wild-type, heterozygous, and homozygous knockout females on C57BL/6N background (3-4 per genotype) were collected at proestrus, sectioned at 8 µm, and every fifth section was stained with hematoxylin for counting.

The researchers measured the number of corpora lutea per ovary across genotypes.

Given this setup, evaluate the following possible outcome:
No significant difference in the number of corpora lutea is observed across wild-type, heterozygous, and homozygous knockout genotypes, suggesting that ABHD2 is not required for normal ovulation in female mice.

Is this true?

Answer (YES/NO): NO